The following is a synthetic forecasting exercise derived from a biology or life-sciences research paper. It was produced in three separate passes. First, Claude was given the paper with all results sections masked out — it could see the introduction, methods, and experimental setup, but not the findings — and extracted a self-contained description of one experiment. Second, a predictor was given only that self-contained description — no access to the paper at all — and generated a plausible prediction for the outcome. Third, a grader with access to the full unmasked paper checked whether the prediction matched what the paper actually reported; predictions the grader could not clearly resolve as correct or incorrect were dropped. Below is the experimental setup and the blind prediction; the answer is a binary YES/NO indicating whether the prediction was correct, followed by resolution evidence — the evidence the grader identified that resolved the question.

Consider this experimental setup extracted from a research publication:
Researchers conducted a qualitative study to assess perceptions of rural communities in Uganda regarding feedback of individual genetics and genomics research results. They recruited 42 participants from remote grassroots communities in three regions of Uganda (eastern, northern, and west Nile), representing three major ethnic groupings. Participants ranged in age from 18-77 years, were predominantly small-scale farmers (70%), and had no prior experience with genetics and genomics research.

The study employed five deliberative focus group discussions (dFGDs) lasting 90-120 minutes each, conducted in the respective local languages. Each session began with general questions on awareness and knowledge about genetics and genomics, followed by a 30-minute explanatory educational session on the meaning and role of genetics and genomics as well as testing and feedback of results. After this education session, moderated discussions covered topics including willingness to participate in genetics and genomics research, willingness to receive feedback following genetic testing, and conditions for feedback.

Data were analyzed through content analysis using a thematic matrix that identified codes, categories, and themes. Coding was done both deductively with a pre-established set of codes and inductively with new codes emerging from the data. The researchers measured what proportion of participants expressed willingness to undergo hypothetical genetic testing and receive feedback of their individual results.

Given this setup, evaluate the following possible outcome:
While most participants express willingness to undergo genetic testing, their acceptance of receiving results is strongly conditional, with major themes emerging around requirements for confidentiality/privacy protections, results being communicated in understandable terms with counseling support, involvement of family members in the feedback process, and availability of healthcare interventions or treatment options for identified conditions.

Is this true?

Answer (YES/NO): NO